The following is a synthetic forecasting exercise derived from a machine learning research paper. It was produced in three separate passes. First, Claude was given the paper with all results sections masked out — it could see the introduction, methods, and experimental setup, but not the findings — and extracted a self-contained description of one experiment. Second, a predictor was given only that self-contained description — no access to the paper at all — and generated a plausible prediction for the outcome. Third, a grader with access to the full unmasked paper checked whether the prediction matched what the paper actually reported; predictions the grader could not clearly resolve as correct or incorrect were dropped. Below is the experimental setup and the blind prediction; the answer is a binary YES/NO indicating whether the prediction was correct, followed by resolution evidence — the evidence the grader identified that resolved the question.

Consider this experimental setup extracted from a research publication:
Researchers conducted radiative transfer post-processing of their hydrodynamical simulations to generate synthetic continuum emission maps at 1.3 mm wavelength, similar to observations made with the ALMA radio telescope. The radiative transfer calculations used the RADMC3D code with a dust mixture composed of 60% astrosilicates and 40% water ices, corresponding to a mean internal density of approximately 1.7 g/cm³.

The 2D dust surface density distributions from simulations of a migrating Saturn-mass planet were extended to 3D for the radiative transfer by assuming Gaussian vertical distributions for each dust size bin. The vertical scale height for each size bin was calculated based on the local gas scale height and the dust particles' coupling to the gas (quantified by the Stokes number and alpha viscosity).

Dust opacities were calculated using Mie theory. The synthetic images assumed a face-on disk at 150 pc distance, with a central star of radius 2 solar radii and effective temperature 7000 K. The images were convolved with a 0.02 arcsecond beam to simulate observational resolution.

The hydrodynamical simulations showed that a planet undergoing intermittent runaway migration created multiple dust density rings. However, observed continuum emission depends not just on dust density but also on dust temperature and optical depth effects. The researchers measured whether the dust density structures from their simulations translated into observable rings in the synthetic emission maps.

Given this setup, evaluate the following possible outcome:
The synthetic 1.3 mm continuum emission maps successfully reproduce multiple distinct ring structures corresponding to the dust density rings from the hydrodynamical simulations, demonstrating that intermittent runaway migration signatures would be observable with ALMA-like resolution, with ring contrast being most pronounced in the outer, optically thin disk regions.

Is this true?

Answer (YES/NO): NO